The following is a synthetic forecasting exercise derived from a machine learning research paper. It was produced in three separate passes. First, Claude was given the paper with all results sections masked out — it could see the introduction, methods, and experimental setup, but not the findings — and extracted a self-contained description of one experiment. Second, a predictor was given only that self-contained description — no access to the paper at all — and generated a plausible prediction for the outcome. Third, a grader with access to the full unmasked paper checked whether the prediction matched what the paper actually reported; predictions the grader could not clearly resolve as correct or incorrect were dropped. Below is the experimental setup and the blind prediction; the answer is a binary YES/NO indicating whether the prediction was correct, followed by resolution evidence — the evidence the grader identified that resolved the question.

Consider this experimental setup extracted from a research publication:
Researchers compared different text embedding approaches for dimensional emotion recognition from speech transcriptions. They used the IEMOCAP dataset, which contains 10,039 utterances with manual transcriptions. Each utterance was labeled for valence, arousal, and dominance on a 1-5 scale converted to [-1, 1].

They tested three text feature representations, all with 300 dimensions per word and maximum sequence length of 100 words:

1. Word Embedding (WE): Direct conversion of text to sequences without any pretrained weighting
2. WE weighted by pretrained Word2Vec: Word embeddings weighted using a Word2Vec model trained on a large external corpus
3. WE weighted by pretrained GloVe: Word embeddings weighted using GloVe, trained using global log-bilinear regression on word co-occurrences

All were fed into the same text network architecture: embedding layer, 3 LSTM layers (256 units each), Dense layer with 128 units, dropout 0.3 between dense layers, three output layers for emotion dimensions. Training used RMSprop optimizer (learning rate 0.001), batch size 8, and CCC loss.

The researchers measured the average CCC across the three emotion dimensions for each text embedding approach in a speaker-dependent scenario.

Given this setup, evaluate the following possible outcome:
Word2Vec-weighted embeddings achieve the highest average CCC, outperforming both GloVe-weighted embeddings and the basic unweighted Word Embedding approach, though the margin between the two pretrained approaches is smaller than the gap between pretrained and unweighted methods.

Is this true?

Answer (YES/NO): NO